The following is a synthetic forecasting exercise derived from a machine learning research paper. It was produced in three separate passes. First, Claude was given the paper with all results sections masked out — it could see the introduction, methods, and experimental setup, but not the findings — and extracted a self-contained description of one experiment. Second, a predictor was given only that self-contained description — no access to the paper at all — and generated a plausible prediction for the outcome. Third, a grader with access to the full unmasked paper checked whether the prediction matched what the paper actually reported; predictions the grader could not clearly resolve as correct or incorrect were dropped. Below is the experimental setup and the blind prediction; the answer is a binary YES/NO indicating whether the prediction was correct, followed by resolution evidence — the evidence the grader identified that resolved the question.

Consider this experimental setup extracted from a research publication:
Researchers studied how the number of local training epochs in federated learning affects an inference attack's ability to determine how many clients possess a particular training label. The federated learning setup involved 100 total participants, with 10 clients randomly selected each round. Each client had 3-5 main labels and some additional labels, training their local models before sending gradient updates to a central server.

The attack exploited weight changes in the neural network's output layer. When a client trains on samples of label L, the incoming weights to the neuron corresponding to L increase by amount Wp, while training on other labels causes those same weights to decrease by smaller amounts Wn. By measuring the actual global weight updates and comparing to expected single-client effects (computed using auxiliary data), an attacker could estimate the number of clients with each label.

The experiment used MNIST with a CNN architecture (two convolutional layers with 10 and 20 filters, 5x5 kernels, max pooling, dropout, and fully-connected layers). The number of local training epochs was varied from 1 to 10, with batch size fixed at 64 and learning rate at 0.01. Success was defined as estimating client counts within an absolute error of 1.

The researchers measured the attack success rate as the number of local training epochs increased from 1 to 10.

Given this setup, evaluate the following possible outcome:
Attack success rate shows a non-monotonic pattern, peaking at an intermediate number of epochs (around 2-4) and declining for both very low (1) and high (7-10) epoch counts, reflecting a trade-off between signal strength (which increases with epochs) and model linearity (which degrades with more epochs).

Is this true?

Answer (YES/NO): NO